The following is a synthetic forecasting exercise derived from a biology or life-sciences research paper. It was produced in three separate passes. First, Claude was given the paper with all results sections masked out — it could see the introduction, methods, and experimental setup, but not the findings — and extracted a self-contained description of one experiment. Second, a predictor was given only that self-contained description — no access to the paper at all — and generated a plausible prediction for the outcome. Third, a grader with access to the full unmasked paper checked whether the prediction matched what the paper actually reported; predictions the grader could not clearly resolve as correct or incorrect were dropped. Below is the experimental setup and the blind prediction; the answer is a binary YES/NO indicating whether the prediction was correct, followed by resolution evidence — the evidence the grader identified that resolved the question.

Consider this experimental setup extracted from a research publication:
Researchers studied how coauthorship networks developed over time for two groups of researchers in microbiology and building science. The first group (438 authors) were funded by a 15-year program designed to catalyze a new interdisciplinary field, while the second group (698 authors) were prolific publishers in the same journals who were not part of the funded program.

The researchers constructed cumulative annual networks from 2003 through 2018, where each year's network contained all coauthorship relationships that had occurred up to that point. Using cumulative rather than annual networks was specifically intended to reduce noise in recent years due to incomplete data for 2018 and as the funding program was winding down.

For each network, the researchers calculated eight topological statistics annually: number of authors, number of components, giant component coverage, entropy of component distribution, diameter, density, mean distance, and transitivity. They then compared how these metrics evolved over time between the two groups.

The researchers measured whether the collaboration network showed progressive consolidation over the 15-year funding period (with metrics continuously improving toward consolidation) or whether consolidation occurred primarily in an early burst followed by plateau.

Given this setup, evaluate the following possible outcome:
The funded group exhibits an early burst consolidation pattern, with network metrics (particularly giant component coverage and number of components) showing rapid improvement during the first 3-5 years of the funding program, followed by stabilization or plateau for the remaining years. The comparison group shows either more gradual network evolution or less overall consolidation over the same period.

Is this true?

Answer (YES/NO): NO